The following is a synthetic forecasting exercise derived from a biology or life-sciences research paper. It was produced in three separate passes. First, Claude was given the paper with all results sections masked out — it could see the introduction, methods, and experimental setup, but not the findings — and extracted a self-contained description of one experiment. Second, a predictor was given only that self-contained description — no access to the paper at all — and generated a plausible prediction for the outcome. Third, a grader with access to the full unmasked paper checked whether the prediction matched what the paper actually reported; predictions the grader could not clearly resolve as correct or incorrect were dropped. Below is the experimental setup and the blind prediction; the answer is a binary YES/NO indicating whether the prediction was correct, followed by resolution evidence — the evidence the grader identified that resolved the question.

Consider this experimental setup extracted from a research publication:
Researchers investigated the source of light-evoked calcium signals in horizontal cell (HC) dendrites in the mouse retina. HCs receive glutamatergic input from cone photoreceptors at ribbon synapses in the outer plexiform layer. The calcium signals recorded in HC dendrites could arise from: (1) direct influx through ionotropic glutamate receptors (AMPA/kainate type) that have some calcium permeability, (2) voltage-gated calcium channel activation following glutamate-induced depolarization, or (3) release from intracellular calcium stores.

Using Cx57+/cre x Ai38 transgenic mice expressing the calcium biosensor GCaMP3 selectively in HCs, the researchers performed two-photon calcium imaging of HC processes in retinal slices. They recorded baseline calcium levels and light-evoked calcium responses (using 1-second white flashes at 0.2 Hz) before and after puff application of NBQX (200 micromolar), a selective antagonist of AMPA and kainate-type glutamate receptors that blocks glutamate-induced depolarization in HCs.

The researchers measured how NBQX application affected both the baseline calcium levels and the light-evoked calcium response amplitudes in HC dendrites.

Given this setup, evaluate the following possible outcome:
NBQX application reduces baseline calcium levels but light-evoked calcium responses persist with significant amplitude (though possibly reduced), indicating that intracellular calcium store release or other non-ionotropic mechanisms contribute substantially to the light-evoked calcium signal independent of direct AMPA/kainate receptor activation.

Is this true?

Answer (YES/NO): NO